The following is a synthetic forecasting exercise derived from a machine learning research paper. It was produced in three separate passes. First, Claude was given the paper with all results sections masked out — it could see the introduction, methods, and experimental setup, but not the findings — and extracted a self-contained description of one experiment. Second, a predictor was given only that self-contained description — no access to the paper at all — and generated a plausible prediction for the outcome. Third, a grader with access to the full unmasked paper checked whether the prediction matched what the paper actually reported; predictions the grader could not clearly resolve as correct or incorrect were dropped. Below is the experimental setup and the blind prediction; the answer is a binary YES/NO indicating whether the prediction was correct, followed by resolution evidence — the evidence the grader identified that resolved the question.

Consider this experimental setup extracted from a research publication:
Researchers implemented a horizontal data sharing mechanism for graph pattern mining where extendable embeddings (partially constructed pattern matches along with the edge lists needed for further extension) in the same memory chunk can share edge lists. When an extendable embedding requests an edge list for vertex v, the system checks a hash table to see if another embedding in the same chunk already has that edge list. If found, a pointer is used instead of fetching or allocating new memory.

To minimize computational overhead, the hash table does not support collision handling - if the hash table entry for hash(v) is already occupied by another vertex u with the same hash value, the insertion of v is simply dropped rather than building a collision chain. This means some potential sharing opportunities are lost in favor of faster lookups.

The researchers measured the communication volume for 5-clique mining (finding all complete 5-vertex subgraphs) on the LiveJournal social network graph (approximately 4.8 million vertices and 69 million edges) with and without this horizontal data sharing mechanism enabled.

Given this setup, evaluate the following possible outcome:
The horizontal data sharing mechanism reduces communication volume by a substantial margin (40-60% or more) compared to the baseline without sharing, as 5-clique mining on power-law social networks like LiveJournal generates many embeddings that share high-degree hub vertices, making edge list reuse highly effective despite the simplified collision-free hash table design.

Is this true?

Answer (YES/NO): YES